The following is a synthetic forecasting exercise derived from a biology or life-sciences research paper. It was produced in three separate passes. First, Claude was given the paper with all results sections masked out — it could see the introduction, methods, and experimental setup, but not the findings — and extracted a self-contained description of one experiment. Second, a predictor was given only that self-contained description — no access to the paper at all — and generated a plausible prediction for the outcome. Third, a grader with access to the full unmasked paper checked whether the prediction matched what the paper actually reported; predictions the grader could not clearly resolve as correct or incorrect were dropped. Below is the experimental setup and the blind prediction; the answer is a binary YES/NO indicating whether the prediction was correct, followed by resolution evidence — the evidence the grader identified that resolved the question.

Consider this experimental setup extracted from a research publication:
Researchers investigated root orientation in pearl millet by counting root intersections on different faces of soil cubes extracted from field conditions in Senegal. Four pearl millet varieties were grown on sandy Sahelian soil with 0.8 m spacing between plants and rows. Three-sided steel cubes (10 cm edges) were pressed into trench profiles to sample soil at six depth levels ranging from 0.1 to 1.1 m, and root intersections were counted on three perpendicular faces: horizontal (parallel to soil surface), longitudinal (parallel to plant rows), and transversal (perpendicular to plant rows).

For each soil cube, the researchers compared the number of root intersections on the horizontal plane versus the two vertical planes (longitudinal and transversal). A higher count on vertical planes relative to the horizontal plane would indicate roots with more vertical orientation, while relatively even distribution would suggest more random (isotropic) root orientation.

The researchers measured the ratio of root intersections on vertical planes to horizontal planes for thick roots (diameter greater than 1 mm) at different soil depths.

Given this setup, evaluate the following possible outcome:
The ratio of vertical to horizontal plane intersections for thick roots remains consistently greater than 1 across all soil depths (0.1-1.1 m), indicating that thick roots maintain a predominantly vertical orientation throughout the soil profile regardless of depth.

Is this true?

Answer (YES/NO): NO